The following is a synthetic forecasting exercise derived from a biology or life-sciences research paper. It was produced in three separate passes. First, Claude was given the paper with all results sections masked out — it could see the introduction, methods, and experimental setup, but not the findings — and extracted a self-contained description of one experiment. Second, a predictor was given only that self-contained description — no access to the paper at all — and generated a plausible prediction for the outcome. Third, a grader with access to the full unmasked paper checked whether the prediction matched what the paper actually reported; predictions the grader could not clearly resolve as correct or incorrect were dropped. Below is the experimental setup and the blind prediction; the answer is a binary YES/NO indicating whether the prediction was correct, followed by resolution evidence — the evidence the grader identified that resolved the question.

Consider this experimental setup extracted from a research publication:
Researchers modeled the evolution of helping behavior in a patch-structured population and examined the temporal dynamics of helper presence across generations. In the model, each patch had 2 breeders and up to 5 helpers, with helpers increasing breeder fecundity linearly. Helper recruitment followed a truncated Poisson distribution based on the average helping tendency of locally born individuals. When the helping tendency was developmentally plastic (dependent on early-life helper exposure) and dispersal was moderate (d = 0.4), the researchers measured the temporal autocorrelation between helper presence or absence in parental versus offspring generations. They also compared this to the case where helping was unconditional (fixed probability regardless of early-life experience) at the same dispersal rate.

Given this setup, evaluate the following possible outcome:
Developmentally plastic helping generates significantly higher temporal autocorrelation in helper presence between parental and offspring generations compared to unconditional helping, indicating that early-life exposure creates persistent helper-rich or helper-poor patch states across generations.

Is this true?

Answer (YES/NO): YES